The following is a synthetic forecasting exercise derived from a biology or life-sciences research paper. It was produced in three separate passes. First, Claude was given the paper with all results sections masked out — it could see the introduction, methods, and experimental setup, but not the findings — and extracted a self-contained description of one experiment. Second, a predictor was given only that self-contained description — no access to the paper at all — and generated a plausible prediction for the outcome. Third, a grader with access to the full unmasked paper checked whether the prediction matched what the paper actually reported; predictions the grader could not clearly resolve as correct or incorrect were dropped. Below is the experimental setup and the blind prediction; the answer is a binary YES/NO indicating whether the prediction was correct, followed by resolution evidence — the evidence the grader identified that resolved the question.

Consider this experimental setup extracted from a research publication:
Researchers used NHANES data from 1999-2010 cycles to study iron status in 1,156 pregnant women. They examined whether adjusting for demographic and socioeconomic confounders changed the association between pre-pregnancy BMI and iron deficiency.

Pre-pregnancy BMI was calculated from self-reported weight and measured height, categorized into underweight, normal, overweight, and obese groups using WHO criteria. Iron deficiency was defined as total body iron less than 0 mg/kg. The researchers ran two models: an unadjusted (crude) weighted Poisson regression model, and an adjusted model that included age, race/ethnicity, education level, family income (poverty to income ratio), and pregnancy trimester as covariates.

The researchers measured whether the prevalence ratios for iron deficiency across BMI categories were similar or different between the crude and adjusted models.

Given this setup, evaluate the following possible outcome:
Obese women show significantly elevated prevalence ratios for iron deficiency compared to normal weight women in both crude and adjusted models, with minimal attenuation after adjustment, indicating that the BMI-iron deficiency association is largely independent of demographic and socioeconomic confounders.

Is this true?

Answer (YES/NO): NO